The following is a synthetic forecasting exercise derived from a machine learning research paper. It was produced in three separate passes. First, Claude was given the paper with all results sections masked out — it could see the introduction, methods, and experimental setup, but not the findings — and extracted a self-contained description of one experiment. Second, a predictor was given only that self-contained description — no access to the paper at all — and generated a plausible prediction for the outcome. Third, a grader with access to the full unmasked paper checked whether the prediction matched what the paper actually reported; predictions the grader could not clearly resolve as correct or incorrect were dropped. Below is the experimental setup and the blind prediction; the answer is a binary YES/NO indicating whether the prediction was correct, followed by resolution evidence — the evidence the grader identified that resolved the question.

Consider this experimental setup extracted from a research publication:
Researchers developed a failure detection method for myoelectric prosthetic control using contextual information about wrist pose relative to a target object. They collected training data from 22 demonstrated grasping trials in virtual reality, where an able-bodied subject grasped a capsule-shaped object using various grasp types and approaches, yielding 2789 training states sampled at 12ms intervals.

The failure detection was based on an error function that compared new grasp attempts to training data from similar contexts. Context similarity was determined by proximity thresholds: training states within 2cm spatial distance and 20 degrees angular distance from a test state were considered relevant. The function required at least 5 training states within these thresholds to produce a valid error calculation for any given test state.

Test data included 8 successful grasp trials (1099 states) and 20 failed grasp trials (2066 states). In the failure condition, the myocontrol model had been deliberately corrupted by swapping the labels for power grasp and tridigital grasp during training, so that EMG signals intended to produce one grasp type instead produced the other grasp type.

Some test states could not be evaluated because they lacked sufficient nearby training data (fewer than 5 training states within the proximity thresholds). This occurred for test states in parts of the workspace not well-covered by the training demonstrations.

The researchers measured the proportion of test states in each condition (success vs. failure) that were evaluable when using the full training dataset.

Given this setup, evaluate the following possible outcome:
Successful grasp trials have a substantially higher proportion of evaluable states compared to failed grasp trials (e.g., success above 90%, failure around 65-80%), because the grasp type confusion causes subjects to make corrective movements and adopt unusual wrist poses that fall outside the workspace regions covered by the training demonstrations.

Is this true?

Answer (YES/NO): NO